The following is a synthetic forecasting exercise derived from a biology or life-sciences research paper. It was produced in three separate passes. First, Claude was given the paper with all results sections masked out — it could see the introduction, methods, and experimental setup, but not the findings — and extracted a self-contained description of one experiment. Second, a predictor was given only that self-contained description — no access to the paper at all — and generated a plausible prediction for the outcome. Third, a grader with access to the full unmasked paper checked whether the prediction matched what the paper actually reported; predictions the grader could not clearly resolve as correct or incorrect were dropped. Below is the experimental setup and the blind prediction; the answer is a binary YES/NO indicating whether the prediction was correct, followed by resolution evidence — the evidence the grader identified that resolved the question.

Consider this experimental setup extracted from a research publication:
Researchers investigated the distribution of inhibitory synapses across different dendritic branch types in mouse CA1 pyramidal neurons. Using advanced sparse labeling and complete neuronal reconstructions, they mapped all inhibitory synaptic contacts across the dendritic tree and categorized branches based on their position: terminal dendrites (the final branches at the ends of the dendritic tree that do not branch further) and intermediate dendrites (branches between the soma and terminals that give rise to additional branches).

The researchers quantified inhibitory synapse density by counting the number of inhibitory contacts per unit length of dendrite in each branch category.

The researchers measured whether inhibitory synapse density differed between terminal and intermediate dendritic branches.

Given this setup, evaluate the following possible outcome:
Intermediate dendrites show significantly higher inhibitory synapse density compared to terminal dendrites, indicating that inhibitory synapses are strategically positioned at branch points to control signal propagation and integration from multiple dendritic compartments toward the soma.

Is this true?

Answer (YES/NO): NO